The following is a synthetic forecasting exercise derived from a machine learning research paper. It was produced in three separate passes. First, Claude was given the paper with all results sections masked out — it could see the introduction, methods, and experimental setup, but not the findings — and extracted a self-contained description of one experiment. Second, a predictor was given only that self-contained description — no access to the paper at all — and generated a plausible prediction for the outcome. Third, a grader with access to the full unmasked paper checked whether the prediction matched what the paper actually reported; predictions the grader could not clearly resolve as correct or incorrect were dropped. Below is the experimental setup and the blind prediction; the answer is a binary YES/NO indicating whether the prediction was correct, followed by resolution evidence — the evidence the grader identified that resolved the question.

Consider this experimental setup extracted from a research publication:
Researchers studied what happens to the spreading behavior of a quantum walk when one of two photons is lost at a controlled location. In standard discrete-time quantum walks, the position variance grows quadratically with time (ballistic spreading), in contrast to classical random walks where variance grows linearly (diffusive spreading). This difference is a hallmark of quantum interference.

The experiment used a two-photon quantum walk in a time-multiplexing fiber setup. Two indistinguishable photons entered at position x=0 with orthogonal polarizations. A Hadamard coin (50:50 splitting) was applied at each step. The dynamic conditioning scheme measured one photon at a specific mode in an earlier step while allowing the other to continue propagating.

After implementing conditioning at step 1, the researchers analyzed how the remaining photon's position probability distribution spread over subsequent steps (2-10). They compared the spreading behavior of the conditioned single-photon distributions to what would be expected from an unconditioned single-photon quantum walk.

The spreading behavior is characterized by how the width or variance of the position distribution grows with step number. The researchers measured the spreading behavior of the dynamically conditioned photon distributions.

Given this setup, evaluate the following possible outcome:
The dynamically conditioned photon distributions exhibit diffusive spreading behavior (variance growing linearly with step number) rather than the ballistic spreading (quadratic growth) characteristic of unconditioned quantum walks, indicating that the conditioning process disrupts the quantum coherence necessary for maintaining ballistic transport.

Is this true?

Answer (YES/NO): NO